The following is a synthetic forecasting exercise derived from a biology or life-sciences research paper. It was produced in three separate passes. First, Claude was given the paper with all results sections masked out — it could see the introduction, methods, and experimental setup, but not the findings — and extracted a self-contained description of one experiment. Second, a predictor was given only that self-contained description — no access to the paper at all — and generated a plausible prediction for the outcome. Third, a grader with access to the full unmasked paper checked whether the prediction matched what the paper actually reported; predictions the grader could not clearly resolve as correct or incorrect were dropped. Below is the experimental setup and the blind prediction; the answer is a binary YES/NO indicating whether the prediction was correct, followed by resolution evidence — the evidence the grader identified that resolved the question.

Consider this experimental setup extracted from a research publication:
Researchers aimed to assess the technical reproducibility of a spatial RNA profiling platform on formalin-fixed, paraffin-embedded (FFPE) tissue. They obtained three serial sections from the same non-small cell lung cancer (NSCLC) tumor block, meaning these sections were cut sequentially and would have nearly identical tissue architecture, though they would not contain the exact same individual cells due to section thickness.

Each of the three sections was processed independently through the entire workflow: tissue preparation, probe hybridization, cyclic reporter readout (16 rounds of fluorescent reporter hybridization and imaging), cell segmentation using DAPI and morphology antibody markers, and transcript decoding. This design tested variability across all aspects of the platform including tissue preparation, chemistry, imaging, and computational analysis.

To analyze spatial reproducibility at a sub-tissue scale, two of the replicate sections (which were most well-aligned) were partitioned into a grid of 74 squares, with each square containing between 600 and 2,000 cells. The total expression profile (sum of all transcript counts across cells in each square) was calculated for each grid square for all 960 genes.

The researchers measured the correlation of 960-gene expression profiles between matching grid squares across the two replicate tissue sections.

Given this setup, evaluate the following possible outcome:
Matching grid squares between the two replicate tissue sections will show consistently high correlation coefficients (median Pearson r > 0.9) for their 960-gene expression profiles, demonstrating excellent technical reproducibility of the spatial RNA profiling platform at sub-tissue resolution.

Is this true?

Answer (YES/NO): NO